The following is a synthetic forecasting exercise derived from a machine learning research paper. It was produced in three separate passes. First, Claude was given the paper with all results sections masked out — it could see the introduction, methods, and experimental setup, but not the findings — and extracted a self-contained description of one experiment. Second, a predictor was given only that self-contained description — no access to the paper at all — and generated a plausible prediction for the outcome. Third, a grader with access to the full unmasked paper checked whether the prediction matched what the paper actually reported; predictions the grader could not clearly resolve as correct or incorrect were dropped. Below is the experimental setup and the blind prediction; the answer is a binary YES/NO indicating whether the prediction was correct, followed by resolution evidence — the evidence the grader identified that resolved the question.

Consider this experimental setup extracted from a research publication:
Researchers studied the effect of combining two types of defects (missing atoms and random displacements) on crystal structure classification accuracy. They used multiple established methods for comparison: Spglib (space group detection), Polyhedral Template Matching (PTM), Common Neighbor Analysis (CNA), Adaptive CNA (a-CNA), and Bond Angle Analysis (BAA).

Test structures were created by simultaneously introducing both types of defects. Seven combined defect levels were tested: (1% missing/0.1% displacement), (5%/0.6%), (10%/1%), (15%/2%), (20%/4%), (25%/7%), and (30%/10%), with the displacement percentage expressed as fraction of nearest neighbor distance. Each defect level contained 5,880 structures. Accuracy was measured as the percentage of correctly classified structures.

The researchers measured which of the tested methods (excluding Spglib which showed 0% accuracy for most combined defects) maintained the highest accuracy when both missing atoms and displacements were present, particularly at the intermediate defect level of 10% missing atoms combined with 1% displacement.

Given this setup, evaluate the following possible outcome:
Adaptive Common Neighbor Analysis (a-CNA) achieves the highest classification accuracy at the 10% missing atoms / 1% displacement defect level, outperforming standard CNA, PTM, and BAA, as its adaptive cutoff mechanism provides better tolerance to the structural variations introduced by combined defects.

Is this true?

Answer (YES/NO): NO